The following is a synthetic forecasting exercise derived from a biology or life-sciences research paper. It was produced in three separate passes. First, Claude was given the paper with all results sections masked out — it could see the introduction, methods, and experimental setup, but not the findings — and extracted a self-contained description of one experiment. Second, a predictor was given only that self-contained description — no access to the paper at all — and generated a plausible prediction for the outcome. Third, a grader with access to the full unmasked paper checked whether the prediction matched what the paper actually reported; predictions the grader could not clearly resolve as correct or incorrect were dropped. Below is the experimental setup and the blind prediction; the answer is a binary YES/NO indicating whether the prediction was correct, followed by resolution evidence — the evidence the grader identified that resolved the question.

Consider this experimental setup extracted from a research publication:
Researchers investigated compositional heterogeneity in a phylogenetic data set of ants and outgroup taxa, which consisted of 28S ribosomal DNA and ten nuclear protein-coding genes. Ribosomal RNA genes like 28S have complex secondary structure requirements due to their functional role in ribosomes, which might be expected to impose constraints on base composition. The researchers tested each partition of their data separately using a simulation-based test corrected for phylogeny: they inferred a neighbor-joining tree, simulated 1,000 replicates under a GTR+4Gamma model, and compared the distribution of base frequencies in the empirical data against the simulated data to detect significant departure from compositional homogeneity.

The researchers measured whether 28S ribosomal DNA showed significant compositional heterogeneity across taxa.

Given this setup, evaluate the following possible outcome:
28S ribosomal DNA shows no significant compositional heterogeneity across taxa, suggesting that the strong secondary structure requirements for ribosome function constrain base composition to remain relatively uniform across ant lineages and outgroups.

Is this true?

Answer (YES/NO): NO